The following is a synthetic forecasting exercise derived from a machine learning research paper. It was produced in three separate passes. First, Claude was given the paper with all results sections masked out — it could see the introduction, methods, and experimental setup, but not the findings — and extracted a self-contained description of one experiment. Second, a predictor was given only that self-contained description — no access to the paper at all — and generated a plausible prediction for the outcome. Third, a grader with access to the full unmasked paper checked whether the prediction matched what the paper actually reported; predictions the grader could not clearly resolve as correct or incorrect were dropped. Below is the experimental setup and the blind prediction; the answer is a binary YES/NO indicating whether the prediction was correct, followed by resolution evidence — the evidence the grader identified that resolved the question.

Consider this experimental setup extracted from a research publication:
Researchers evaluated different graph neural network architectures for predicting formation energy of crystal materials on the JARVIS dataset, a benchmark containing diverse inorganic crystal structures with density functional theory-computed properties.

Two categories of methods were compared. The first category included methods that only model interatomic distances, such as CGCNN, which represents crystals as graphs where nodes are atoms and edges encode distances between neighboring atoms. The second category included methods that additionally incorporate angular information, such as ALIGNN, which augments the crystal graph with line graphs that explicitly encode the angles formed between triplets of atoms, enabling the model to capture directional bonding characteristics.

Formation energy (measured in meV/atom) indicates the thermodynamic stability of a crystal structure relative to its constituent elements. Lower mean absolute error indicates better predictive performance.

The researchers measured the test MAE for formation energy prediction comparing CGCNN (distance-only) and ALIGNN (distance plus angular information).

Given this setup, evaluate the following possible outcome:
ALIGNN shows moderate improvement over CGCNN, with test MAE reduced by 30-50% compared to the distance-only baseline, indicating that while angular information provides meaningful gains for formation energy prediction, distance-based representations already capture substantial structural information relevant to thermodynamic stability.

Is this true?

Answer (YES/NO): YES